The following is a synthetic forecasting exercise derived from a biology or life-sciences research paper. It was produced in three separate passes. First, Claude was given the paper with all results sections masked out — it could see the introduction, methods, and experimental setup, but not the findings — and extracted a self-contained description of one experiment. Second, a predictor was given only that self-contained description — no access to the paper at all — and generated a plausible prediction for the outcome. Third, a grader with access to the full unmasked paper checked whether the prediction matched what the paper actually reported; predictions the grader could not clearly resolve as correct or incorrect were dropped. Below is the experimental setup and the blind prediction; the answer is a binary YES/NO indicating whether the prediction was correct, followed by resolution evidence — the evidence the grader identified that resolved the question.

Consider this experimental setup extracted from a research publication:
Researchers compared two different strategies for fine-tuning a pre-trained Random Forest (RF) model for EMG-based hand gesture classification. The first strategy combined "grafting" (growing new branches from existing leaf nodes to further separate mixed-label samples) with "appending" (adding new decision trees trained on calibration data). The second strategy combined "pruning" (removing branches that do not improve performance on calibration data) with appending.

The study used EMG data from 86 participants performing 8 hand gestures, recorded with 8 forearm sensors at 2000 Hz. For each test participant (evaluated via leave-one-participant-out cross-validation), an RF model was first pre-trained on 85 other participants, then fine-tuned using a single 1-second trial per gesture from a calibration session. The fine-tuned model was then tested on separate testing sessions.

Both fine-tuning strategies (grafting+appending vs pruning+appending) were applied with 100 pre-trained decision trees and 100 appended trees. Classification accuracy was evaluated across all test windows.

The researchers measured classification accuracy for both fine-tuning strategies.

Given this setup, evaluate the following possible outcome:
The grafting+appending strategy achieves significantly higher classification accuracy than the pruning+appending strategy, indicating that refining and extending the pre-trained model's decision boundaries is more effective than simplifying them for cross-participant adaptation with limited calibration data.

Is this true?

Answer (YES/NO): NO